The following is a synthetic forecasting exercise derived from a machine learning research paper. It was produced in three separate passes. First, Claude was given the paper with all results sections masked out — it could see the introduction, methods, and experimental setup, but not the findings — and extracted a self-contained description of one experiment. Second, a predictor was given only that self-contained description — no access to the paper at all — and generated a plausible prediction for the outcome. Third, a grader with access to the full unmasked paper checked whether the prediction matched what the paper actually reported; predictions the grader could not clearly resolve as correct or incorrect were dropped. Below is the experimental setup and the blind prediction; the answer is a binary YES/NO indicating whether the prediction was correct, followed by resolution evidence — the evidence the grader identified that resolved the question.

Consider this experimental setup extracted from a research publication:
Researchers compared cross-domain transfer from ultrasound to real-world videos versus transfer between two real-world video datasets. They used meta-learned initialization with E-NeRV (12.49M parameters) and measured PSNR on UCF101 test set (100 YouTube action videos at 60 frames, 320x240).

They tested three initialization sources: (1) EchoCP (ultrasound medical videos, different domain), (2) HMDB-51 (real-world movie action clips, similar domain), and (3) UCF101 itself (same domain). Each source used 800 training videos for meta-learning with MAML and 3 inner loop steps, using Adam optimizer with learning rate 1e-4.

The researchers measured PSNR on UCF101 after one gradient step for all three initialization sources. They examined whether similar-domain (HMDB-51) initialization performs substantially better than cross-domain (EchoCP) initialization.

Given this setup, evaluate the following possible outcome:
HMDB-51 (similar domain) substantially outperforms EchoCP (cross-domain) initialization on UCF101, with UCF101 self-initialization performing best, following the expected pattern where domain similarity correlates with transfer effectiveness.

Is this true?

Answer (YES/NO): YES